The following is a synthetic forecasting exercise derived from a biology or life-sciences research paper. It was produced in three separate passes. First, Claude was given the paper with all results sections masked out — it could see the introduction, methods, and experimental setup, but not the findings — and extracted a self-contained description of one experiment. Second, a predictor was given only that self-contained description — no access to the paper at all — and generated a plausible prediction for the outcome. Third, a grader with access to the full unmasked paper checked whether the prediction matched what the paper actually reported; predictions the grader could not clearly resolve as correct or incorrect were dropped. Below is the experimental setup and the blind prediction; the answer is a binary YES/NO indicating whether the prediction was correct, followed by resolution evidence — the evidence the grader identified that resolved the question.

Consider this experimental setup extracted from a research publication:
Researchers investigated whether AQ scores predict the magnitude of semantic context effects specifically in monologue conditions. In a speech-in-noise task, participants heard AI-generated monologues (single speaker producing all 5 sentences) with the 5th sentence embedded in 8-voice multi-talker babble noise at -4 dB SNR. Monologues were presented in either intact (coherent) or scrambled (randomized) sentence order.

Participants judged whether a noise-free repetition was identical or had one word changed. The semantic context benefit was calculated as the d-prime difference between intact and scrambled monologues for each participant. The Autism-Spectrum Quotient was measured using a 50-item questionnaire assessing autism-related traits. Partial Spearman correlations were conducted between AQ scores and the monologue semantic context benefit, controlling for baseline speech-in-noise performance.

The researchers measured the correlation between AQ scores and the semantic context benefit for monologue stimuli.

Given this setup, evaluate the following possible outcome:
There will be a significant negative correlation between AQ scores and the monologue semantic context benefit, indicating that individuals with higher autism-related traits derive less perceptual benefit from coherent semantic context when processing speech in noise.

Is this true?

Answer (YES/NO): NO